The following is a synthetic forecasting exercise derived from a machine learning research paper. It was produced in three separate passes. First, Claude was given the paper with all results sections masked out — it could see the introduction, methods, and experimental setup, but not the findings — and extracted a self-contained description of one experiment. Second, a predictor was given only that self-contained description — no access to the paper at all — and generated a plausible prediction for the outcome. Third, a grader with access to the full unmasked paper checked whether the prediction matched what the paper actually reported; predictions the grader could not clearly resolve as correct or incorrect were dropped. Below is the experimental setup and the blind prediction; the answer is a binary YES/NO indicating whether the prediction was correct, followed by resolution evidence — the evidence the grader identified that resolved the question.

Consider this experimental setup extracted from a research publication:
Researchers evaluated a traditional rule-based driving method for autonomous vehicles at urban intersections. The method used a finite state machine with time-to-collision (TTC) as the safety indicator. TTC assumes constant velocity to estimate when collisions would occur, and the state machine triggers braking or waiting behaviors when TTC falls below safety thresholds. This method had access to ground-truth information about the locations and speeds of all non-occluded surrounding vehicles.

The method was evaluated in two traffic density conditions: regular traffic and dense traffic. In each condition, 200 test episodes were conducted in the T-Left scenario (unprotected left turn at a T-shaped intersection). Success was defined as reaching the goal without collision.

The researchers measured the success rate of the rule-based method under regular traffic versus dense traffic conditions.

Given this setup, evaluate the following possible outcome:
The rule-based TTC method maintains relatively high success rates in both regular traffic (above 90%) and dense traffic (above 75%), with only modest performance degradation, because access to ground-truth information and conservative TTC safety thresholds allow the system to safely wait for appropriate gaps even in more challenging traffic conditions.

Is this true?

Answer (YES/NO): NO